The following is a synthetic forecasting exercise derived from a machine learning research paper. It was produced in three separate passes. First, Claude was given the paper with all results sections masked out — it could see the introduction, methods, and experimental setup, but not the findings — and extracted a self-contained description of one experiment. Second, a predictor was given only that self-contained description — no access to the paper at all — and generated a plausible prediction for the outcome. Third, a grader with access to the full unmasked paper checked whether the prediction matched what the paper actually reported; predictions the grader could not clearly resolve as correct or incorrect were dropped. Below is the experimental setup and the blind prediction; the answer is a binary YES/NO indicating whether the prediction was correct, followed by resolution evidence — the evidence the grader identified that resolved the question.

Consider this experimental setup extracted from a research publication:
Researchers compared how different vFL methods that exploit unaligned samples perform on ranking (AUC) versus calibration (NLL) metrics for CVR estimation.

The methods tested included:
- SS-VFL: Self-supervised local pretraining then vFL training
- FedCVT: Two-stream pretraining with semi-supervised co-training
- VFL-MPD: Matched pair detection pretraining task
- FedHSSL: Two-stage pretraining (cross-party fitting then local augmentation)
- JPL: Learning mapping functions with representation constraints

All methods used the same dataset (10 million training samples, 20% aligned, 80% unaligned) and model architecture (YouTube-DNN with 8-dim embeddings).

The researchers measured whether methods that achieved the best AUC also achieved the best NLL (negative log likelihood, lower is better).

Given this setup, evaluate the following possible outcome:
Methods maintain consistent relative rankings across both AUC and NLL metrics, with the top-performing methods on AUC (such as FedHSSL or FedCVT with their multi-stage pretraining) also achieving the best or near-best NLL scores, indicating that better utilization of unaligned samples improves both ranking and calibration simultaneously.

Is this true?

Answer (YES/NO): NO